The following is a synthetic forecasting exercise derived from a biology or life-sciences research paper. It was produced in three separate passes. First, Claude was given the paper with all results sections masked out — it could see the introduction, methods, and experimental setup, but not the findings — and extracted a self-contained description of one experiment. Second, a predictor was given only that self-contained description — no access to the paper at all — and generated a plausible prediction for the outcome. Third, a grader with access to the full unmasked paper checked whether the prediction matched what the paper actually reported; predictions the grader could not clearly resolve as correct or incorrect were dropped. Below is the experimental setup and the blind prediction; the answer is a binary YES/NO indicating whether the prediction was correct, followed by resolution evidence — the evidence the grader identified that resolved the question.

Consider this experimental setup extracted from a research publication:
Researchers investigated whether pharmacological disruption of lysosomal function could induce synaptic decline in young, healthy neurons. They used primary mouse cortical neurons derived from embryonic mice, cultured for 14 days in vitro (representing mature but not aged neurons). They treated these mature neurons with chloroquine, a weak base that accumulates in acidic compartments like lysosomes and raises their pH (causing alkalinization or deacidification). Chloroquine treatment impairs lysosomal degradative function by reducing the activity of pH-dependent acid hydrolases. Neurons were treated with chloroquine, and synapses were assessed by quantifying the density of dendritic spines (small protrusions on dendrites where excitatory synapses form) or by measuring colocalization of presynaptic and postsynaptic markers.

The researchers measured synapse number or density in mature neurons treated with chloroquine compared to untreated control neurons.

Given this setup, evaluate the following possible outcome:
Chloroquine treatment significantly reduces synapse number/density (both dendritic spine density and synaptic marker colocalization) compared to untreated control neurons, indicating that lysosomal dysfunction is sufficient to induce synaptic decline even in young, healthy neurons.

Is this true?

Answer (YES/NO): YES